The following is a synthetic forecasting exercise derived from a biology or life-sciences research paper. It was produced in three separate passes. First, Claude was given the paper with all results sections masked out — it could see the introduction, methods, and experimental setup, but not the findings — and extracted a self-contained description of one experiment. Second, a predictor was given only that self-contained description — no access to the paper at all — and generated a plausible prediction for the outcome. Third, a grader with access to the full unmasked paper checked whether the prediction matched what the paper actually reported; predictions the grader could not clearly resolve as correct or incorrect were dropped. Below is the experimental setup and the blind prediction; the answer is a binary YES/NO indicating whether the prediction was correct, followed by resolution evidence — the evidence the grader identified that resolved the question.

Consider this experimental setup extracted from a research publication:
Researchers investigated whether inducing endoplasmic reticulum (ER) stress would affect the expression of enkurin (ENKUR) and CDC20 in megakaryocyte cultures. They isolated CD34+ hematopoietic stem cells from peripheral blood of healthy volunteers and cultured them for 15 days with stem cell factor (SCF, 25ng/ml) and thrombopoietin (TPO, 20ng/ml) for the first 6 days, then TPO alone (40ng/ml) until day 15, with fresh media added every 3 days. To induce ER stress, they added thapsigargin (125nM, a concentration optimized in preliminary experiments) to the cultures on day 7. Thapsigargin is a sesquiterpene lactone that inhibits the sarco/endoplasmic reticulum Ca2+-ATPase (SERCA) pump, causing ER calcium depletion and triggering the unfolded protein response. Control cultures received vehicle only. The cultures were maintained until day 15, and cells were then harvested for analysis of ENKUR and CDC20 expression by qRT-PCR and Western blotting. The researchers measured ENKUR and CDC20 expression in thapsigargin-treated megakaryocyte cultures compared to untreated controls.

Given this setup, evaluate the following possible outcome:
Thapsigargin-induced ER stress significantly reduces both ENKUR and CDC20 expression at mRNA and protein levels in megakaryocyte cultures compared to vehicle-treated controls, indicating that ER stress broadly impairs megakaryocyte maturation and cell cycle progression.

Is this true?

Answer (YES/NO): NO